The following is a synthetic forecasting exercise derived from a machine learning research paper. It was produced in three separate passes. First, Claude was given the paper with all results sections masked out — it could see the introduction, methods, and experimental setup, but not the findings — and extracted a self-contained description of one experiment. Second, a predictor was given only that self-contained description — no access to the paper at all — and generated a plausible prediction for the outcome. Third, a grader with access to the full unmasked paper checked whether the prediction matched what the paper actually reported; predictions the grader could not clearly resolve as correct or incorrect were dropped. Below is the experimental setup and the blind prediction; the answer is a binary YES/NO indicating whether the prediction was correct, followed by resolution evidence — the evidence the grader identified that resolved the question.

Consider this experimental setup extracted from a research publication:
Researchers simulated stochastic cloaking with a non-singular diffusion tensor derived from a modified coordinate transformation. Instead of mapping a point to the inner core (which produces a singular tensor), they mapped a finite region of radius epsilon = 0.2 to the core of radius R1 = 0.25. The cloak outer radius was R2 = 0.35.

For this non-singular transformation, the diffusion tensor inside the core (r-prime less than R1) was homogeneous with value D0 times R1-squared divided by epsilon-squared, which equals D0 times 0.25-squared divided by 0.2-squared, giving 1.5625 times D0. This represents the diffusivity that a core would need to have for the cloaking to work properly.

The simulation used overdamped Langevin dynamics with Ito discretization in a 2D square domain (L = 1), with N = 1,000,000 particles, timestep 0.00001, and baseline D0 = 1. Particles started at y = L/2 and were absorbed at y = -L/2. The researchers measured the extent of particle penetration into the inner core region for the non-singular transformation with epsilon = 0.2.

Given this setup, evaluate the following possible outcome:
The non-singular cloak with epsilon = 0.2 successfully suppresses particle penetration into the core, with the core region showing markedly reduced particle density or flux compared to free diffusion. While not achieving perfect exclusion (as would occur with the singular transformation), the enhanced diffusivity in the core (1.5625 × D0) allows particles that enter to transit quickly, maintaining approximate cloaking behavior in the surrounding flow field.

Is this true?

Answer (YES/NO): NO